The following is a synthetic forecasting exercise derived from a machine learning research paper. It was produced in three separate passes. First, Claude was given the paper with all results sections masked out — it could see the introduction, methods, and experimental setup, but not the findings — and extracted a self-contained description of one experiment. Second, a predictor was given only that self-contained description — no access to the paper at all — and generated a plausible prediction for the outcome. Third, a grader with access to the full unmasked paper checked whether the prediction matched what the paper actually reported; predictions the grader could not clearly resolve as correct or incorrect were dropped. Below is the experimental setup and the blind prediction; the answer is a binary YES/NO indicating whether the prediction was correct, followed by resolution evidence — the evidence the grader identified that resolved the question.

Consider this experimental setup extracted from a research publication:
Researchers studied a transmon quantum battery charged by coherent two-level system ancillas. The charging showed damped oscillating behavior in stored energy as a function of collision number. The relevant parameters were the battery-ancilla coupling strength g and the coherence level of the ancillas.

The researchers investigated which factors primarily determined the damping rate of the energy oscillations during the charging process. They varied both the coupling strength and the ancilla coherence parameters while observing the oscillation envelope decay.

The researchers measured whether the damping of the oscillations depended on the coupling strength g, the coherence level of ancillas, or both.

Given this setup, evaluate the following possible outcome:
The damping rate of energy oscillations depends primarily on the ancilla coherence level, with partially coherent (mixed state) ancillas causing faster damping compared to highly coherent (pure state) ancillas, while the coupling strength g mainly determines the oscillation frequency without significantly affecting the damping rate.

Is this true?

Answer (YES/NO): NO